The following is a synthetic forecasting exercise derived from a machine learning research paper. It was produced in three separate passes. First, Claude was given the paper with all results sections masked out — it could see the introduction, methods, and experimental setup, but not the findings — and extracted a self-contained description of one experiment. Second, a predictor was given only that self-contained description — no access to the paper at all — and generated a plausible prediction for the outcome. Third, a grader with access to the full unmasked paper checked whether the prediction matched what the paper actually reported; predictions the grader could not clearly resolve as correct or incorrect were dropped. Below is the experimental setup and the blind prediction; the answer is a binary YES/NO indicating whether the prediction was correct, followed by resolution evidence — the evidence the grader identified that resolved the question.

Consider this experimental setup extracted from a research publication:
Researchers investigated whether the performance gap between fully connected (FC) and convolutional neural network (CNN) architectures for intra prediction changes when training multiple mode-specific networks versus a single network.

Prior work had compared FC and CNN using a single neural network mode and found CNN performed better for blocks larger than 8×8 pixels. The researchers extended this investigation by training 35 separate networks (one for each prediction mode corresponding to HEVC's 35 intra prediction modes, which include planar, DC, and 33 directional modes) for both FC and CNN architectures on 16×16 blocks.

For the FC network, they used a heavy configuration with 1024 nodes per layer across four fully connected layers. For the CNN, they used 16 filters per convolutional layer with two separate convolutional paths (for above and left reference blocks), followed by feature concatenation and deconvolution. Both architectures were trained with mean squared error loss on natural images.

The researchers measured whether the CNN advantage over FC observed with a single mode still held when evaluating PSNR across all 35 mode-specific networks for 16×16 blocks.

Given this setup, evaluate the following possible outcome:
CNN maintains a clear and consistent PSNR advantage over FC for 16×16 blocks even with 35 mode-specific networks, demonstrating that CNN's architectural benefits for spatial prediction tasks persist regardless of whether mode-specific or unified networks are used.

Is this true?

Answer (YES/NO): YES